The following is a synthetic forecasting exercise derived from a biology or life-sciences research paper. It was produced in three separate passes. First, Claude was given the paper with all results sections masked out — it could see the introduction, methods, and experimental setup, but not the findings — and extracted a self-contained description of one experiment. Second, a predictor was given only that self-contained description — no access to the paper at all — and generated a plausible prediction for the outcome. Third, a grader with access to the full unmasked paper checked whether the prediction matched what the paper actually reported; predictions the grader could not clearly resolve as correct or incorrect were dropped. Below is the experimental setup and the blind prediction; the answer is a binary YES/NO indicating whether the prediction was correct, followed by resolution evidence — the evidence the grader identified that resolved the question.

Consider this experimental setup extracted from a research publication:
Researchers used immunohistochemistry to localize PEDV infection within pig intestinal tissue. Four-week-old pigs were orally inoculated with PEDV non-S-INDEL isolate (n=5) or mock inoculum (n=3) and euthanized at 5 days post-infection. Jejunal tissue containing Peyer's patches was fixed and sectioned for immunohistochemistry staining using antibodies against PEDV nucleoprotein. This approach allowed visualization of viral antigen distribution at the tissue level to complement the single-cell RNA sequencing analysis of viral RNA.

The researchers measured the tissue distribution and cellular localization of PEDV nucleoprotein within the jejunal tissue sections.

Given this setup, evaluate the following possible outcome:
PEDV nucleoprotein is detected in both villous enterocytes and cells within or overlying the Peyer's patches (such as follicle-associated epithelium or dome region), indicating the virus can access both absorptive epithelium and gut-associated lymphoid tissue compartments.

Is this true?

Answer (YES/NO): YES